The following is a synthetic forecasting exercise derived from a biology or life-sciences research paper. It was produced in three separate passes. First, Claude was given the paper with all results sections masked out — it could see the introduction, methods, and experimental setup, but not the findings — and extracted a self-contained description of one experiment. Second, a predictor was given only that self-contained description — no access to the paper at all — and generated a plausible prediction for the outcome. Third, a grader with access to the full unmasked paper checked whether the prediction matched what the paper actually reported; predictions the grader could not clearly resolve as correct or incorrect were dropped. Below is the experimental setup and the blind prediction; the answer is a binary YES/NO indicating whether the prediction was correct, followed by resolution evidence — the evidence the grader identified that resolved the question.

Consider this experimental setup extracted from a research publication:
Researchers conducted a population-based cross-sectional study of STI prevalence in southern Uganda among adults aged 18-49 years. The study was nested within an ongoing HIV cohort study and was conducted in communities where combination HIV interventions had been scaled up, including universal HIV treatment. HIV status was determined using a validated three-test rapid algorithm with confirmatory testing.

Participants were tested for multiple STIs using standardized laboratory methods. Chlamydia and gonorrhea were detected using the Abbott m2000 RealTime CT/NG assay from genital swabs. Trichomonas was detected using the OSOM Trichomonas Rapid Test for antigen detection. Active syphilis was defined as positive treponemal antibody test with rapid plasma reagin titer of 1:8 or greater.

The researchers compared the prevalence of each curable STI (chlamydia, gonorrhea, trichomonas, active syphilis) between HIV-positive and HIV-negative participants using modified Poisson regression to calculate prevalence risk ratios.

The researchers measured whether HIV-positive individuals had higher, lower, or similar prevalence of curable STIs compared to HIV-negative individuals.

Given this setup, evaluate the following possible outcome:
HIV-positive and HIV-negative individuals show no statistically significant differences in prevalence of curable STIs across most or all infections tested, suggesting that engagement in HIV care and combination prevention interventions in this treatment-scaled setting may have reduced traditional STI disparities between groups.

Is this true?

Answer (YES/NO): NO